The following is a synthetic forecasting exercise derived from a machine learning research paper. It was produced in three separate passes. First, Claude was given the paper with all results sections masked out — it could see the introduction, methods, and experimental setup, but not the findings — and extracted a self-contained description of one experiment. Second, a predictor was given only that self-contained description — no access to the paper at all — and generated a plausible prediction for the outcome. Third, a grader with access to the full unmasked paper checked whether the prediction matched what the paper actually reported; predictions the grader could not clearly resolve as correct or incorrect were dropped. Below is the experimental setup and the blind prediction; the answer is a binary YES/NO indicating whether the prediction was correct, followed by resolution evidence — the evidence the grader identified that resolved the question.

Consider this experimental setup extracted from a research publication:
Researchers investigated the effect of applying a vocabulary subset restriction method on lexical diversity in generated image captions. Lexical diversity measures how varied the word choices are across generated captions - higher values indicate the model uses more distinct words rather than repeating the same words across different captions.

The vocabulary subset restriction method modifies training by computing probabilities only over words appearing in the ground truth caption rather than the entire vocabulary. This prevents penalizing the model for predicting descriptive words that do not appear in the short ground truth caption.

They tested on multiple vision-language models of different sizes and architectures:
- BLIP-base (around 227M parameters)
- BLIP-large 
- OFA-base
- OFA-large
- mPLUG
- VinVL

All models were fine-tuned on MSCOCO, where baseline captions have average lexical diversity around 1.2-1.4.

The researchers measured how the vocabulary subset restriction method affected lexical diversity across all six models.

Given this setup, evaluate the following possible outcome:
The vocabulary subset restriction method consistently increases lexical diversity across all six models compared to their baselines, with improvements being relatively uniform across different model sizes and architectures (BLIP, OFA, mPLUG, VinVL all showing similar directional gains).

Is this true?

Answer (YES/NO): NO